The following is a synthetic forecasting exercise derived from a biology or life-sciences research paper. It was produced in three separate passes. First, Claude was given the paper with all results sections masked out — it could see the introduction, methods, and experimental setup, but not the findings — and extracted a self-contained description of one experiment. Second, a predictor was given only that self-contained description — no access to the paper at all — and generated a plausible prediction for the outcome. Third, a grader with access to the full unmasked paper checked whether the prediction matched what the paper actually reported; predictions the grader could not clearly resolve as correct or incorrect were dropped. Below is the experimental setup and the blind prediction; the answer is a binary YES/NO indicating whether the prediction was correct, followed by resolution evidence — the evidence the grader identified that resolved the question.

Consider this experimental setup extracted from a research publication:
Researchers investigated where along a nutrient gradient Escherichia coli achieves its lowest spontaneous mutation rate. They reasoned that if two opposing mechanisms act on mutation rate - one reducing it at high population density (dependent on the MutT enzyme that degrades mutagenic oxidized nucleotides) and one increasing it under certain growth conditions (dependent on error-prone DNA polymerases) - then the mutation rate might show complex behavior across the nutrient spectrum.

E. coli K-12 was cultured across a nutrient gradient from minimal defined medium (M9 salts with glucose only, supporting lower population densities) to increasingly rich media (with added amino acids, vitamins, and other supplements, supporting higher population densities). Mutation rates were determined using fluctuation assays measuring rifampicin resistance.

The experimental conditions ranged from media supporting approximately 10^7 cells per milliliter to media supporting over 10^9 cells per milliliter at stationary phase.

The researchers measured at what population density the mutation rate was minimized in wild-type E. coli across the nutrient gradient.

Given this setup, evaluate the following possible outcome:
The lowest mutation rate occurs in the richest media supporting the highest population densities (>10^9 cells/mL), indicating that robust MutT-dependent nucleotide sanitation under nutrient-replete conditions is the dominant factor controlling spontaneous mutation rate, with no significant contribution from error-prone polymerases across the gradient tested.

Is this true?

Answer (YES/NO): NO